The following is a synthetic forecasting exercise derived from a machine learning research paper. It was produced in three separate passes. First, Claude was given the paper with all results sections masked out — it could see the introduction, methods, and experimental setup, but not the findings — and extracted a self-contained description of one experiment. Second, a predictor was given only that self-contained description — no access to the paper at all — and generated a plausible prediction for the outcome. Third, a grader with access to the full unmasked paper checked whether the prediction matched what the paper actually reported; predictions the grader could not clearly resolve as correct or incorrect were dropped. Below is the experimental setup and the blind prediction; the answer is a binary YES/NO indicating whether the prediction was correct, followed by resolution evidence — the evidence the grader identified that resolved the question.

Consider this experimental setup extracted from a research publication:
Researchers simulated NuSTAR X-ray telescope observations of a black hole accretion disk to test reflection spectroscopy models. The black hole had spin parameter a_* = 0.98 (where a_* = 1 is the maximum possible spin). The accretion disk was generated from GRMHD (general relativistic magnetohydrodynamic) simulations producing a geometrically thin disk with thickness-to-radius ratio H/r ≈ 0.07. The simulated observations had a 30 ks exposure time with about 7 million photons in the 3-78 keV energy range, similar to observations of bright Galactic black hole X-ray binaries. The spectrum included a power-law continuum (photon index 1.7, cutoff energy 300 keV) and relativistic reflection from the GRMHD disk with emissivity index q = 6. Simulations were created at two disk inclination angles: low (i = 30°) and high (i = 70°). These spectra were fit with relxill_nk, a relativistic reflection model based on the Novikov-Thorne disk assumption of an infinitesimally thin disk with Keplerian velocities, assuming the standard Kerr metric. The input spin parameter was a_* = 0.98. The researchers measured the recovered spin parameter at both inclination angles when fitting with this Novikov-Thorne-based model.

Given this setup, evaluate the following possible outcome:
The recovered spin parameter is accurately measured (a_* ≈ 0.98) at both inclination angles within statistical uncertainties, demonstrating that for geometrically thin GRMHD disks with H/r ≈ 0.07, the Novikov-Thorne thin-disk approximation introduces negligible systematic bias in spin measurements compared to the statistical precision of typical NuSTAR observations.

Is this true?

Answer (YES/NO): NO